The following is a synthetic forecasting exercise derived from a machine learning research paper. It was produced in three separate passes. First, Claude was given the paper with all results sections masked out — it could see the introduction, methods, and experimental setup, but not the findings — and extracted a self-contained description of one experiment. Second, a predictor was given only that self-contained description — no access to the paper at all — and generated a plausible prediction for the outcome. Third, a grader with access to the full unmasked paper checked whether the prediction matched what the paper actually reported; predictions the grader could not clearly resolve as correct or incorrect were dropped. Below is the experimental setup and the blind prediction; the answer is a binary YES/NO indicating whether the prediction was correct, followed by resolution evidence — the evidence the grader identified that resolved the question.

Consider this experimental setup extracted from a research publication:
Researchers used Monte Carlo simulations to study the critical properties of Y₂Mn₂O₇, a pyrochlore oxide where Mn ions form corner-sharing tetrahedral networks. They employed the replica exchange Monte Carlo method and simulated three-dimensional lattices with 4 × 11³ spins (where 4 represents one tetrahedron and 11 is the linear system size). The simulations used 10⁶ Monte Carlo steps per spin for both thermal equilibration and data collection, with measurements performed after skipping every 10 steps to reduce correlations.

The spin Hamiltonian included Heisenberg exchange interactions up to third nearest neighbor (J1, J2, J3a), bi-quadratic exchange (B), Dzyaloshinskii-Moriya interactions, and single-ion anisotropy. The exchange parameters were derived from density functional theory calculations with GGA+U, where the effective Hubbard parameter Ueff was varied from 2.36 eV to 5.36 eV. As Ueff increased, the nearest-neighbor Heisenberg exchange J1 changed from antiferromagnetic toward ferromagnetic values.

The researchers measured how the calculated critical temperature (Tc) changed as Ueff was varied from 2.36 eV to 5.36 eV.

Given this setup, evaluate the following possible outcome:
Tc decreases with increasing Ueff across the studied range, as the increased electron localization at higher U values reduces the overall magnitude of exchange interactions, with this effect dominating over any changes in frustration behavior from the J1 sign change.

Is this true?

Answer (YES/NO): NO